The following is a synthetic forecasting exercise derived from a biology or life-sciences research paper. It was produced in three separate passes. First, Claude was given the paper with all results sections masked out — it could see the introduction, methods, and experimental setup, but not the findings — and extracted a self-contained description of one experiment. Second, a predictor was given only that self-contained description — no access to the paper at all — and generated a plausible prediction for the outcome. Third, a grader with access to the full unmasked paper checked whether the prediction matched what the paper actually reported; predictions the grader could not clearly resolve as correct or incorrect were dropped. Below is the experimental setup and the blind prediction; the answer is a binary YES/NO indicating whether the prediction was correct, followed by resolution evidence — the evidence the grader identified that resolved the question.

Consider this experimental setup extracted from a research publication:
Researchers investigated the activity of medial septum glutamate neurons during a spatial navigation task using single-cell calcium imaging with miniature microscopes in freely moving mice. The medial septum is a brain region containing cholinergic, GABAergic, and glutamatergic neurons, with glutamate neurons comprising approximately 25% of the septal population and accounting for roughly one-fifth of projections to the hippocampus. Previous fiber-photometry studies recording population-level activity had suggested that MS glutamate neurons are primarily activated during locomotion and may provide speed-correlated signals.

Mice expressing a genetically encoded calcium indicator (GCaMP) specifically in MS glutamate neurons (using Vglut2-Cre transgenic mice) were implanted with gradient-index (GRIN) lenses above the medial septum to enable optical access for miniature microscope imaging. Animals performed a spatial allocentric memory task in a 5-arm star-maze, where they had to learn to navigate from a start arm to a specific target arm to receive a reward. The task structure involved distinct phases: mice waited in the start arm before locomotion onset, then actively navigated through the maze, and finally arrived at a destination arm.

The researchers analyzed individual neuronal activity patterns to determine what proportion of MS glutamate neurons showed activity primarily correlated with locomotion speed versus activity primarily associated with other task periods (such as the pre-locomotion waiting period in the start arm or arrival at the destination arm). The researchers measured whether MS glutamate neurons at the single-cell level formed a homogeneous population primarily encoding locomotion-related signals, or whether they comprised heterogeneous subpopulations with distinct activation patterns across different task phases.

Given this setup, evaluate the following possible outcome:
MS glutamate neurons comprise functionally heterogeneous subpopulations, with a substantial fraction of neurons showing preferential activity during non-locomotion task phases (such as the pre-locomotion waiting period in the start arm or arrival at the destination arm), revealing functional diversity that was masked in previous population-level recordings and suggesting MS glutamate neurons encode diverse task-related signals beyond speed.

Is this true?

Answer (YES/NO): YES